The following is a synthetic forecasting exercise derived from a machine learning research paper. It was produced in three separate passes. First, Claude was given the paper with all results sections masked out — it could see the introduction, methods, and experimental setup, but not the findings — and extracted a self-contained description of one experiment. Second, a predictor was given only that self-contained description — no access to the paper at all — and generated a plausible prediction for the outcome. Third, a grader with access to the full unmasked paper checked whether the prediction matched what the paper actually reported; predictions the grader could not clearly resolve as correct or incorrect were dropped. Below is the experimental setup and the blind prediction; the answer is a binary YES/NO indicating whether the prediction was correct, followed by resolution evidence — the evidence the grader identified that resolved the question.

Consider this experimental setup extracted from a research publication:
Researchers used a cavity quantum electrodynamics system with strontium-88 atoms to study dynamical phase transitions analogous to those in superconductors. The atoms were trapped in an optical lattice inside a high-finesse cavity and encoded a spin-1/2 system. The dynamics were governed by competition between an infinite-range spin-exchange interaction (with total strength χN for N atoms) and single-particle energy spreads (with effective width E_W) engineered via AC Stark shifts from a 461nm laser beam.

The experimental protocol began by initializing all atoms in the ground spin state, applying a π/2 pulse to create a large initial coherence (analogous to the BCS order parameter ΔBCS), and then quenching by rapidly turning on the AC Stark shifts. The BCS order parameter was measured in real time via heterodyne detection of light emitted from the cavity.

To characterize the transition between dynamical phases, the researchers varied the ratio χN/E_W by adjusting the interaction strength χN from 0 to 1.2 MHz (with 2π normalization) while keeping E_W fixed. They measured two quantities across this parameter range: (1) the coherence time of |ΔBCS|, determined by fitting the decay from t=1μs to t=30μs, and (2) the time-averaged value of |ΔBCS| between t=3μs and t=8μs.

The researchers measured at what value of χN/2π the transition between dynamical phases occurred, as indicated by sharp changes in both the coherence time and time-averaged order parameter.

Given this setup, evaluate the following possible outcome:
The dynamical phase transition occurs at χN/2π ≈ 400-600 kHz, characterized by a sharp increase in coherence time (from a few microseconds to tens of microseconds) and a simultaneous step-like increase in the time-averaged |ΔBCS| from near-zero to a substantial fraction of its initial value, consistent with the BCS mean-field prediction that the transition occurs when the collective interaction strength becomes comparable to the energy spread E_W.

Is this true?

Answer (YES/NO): NO